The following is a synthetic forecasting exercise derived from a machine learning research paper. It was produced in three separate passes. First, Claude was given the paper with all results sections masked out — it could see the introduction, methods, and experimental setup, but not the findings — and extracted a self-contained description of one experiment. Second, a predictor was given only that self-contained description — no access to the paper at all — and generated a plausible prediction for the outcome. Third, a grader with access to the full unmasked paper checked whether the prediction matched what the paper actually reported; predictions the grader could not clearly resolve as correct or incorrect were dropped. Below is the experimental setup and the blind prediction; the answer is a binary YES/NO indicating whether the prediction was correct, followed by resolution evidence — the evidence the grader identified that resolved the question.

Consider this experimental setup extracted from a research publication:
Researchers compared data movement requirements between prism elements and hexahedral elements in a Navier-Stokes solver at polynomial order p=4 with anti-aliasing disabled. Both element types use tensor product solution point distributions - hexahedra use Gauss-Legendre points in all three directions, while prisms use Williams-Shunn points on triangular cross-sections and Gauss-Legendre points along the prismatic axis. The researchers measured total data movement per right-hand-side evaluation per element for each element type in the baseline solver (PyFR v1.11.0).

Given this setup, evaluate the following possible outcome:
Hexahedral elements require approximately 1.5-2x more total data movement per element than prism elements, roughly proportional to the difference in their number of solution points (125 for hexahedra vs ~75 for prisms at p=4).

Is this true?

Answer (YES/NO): YES